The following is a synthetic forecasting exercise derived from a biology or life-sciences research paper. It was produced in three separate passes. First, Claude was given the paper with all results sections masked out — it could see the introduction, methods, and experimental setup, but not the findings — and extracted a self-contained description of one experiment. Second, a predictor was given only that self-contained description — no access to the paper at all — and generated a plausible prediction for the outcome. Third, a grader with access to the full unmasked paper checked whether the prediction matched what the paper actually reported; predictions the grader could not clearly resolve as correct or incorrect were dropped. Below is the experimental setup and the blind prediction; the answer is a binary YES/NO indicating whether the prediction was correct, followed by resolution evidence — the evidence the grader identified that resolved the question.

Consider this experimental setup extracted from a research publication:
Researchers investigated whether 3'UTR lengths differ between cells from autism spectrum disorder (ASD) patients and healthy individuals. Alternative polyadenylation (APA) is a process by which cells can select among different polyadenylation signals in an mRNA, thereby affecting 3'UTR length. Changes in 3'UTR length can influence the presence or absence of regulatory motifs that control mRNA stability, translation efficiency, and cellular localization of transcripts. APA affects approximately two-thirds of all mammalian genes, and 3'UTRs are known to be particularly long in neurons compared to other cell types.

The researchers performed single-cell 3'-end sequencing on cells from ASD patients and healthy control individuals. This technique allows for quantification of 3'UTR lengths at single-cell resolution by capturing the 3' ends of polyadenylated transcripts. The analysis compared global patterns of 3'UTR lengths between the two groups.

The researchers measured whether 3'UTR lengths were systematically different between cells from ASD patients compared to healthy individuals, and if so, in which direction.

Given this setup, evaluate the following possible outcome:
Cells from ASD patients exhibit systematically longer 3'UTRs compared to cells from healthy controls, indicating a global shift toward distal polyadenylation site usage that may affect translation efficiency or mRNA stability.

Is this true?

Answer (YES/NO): YES